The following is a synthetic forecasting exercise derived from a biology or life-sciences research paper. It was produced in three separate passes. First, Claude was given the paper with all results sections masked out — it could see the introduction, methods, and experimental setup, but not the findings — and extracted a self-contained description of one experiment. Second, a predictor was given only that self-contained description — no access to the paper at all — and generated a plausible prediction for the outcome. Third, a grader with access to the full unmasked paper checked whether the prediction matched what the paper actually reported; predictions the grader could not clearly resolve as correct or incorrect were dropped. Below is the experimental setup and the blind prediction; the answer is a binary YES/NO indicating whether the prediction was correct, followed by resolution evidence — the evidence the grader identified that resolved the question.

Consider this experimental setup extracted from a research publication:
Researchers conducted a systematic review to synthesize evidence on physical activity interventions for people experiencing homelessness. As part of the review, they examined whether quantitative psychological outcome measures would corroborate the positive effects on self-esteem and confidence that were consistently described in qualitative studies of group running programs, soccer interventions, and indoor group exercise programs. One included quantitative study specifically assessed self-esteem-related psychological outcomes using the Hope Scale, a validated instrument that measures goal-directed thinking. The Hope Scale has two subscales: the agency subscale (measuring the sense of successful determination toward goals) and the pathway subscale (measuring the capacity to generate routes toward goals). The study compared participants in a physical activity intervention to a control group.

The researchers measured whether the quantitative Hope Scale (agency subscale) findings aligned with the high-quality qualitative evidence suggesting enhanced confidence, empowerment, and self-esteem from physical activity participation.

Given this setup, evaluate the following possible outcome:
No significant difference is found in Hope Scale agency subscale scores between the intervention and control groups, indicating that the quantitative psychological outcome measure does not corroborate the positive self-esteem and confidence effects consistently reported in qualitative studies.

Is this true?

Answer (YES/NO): YES